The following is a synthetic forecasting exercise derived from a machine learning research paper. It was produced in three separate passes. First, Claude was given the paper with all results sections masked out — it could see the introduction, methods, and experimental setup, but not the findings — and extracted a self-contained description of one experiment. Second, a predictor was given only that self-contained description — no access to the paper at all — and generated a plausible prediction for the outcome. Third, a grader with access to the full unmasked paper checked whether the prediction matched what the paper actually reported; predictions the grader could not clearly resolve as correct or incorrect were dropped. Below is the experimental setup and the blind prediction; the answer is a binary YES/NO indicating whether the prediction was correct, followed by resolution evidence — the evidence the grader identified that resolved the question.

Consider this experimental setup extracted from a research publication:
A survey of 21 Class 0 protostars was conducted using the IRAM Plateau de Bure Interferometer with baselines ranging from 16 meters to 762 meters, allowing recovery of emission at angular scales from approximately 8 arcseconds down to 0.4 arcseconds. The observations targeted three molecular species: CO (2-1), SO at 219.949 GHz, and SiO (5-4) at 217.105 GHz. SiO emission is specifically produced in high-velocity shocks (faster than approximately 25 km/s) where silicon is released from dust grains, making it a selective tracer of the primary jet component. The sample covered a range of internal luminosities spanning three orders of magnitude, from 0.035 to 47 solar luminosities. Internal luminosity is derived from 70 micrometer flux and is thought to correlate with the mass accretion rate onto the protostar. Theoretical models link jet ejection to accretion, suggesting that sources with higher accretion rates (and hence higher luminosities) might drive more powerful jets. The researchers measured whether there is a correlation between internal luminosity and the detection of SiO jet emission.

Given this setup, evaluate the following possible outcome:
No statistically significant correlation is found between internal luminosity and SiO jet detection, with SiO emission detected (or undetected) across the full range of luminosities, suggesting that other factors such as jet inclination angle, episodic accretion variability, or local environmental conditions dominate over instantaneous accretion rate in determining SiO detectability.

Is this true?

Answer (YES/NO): NO